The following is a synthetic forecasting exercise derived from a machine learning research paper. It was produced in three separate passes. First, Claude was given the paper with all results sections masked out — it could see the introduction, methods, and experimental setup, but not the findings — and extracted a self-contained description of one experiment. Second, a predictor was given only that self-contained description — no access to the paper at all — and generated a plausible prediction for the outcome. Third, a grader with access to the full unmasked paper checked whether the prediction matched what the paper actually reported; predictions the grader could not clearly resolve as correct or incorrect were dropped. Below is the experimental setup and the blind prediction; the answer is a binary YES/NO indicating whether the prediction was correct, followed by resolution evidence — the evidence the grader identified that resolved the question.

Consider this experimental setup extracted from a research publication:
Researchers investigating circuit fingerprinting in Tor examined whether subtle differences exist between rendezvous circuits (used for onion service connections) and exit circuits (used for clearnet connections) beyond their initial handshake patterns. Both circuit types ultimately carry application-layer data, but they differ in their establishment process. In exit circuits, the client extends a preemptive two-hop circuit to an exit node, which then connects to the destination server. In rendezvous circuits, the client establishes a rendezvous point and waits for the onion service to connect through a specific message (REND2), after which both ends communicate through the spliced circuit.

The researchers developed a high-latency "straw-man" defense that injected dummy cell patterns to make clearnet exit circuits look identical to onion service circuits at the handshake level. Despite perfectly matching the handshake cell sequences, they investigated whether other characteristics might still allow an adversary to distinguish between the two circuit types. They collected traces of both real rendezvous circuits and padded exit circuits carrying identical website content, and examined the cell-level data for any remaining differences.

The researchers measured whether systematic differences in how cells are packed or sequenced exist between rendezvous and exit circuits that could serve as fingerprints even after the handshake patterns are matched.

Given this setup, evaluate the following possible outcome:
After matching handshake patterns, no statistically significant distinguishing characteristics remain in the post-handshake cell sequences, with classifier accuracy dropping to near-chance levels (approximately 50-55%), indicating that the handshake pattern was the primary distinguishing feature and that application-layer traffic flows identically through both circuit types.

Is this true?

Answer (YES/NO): NO